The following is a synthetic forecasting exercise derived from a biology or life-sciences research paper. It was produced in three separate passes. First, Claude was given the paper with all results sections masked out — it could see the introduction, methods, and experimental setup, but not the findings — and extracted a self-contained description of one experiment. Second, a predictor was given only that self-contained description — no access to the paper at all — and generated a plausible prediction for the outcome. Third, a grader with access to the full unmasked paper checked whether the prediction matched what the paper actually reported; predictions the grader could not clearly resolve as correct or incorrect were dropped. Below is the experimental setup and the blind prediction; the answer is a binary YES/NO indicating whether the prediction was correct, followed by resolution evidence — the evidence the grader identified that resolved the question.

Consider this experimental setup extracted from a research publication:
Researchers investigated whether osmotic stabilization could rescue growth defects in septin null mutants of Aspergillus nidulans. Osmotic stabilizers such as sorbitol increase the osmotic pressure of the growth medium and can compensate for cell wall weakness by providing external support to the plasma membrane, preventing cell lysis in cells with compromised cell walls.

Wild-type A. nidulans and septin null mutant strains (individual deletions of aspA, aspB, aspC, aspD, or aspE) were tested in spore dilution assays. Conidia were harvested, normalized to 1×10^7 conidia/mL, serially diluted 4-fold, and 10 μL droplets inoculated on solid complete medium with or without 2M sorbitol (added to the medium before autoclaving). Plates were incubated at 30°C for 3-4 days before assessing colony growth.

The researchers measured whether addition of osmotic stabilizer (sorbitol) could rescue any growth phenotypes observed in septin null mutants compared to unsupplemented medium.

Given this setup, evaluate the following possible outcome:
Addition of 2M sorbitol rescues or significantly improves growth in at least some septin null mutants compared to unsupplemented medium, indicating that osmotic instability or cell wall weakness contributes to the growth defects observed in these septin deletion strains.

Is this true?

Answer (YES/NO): YES